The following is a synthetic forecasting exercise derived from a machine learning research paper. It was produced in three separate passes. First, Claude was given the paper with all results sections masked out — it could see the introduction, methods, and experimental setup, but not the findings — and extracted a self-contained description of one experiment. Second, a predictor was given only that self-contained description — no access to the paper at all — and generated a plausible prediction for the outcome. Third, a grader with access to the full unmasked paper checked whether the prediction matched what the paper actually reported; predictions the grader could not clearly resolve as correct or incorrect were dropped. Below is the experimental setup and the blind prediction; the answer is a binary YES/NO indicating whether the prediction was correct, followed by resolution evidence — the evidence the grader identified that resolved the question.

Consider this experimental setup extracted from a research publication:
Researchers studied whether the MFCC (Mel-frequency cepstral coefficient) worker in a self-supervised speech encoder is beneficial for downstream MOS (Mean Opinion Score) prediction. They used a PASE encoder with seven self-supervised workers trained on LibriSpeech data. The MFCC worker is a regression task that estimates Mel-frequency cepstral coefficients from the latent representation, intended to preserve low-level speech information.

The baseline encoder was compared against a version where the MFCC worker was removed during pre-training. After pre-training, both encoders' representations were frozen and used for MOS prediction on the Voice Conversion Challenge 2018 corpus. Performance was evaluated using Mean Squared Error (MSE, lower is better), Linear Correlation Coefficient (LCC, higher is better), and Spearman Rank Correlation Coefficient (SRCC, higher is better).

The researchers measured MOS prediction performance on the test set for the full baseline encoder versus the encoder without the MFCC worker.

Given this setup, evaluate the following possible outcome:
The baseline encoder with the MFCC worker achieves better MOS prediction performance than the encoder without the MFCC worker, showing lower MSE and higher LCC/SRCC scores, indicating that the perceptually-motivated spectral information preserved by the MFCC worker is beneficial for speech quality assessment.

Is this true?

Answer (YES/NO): NO